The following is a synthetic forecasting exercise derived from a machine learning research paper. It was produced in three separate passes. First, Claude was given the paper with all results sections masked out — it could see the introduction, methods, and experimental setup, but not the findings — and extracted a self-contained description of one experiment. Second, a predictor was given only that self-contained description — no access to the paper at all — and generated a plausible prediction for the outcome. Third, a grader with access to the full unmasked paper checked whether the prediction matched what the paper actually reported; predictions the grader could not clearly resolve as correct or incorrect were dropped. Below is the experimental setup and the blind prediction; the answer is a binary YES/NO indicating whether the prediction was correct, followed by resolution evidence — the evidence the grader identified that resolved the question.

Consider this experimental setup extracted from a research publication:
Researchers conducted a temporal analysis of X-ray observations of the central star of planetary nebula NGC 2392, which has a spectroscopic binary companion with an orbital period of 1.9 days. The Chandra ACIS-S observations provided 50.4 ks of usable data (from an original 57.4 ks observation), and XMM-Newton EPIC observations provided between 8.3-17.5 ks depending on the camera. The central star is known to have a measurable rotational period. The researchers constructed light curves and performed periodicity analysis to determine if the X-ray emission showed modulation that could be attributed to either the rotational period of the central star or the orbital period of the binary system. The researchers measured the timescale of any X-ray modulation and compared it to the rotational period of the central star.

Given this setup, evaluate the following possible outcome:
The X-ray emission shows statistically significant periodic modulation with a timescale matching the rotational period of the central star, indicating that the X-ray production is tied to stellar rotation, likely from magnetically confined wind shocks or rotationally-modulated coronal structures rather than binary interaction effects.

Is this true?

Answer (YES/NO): NO